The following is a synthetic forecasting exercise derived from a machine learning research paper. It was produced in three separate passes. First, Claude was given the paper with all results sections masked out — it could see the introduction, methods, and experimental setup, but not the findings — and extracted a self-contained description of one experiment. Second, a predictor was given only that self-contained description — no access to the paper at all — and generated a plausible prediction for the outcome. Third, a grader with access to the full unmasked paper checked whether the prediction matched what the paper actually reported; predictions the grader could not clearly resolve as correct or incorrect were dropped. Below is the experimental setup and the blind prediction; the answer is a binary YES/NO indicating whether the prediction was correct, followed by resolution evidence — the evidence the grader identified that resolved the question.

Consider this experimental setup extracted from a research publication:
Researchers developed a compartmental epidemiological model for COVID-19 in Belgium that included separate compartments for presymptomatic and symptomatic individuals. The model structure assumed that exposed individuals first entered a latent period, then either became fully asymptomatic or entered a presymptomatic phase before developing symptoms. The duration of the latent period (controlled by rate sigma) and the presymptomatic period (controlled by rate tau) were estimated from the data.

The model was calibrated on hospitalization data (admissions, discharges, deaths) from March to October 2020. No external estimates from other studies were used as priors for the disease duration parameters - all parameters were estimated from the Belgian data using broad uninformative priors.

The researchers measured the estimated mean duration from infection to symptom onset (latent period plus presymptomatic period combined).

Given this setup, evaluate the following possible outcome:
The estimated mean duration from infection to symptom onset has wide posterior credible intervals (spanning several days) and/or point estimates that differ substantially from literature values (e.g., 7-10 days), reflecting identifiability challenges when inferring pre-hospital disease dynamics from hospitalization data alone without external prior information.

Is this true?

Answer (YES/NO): YES